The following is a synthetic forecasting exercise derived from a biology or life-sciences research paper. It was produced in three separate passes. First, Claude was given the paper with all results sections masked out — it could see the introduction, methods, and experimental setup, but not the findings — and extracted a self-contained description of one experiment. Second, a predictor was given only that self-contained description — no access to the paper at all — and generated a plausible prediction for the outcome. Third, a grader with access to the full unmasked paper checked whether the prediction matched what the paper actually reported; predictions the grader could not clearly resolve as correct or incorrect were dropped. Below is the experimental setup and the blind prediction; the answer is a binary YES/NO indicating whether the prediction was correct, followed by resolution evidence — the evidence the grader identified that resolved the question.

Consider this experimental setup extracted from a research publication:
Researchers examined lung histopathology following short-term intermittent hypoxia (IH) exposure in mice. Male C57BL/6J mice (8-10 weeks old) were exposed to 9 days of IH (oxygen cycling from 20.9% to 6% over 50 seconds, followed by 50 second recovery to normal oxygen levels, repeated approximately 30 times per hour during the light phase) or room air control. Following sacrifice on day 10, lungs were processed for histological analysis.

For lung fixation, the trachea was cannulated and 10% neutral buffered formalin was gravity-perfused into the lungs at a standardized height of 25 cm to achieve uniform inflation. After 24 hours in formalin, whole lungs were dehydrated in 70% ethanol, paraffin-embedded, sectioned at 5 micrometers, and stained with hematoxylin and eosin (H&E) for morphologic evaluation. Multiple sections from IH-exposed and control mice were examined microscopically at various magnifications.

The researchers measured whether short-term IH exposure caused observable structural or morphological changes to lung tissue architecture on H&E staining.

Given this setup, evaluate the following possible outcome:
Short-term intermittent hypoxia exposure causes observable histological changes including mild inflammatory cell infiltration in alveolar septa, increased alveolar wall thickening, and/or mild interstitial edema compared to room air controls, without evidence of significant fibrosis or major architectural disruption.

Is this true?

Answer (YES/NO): NO